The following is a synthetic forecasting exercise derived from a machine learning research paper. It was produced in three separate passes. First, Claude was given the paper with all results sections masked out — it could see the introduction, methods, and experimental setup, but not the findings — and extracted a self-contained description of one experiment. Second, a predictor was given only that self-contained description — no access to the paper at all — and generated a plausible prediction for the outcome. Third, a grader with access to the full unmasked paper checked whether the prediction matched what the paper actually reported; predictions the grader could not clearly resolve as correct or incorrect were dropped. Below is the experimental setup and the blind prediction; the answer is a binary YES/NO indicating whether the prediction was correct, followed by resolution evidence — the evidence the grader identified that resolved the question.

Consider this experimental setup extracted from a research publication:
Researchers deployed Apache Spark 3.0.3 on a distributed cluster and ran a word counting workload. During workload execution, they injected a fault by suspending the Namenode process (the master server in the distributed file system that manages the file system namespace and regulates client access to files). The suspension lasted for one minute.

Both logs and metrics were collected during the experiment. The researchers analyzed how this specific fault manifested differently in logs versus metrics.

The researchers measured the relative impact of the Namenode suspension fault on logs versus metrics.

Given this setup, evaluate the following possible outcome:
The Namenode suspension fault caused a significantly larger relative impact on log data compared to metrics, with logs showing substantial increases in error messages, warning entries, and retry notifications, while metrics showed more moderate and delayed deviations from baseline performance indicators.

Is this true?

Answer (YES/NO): NO